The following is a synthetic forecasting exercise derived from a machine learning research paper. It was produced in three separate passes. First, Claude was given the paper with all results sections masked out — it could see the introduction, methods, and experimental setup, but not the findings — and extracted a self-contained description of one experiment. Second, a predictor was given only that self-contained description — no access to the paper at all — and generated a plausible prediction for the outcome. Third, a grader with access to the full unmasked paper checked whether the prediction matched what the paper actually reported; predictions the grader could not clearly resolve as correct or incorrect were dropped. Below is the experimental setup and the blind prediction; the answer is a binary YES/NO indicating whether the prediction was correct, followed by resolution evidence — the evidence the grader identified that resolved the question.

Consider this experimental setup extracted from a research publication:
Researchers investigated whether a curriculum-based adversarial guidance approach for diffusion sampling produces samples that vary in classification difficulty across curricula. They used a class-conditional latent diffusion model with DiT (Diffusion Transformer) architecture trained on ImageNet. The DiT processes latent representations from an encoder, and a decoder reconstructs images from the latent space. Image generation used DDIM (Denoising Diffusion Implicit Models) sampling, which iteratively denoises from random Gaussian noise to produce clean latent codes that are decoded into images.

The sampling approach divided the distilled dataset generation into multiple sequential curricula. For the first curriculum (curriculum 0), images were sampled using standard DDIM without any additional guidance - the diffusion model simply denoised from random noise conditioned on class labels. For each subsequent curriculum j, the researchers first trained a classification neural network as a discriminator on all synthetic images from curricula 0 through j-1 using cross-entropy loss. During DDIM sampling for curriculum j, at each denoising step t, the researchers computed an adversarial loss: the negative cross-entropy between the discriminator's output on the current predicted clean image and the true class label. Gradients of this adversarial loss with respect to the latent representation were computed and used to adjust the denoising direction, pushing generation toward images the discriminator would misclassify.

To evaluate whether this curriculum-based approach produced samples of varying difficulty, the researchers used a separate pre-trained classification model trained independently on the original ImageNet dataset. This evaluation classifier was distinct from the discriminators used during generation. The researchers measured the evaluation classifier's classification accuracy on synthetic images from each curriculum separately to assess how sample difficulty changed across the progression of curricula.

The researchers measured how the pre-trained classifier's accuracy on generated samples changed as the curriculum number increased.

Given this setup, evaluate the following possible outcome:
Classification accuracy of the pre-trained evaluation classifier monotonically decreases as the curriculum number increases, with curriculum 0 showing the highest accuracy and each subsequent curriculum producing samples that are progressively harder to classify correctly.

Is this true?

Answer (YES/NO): YES